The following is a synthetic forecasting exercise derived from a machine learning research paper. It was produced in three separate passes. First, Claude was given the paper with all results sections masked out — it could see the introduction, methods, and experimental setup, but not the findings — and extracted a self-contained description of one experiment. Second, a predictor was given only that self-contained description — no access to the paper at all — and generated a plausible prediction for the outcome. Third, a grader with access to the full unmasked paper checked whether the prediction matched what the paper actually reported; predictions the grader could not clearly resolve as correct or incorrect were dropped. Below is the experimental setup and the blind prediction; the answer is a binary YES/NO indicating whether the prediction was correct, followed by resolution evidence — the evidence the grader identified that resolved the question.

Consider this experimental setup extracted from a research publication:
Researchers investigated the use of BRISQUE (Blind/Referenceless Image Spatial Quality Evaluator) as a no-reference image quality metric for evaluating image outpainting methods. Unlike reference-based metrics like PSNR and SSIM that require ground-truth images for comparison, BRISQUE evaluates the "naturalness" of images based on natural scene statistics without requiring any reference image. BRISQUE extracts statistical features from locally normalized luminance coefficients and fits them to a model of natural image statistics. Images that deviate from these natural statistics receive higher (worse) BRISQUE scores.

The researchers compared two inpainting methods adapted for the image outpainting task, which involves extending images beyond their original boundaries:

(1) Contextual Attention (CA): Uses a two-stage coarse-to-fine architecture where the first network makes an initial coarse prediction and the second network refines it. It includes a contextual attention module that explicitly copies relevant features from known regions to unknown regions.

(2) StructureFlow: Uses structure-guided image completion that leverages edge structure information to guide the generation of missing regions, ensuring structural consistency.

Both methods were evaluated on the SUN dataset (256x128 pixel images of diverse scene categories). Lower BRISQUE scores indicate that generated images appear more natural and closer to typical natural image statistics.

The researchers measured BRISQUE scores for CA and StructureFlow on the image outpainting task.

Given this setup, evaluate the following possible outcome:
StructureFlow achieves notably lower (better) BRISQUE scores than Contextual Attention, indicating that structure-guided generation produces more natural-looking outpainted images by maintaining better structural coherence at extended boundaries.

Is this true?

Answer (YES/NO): NO